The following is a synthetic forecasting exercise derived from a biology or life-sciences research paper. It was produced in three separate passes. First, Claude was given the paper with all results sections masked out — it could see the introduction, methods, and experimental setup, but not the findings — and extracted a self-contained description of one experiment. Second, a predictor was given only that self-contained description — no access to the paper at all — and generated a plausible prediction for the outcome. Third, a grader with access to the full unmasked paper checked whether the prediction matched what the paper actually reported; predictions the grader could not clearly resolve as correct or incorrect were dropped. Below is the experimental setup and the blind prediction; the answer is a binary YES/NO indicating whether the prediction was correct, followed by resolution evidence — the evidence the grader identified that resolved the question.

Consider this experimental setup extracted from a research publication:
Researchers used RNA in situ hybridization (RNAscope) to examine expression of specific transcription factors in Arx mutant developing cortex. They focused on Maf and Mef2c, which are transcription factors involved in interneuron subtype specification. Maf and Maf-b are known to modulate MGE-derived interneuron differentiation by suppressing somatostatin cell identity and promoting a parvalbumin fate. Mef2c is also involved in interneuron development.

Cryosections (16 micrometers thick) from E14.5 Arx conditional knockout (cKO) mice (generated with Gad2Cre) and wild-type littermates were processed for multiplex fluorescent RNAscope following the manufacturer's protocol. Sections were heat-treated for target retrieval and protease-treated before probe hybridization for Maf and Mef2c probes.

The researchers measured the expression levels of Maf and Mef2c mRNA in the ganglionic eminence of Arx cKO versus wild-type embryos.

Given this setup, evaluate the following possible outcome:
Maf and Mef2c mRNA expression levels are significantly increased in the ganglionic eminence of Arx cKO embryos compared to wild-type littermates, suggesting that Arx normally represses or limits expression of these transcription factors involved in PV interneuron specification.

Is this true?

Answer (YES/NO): NO